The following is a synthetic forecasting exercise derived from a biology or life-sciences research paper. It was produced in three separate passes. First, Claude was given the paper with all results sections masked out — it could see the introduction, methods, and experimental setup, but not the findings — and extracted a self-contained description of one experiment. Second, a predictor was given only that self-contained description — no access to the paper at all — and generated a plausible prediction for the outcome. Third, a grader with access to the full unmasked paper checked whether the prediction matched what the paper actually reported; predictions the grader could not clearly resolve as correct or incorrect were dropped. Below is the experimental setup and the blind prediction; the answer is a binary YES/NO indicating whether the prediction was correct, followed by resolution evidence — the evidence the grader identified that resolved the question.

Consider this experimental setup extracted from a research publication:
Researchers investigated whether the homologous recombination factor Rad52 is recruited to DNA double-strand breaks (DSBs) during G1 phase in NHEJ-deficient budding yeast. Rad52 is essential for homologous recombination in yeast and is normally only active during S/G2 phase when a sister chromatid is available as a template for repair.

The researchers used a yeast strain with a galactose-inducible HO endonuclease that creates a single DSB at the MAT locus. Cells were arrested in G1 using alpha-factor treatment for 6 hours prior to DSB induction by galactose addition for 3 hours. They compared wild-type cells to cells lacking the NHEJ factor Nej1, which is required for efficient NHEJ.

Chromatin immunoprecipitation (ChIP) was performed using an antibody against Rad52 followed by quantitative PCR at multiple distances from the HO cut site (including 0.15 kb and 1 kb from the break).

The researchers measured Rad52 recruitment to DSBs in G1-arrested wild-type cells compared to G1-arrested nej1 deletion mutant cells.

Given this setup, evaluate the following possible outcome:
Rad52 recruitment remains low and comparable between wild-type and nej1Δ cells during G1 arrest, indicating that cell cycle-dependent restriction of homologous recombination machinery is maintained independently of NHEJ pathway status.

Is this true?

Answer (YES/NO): NO